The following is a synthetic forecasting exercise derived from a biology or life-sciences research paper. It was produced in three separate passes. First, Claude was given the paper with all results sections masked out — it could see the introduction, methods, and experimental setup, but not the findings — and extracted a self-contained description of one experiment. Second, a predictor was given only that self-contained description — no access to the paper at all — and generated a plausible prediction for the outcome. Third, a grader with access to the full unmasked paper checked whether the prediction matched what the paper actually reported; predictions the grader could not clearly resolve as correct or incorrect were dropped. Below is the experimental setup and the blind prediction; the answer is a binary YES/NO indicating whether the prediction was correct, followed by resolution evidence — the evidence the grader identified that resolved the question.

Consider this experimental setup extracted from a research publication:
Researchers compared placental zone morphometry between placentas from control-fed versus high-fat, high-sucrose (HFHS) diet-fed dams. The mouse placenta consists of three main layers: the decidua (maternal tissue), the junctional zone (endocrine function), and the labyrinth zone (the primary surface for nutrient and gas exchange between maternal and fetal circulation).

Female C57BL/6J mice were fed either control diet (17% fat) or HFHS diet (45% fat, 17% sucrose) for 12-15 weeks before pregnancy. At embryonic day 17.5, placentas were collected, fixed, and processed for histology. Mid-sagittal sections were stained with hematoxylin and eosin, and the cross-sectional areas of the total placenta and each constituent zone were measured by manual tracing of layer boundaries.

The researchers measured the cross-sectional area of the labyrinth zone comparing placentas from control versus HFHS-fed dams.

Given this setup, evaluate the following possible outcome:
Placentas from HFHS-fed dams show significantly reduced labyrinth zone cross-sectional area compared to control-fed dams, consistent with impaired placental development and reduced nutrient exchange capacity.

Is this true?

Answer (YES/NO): NO